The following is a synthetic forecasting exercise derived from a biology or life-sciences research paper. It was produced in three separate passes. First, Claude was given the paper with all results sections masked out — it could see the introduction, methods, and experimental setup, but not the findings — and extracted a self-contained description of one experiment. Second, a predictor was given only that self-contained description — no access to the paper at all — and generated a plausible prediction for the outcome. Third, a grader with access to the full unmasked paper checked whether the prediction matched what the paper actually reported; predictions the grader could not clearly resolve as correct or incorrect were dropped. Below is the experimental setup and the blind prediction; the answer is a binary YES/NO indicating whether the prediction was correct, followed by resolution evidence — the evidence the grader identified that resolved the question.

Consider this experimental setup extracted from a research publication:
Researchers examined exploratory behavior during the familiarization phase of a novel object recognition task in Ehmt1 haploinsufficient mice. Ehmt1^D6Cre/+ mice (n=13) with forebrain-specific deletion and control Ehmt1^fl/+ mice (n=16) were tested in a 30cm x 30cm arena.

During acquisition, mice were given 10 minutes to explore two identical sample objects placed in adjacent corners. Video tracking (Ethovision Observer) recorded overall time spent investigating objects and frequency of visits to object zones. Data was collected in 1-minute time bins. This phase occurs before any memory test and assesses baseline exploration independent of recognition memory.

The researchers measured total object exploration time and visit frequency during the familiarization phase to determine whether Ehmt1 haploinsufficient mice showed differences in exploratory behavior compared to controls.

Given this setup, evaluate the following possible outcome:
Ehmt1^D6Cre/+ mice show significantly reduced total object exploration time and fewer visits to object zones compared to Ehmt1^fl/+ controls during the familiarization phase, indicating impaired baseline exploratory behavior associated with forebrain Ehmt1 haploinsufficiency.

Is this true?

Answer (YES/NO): NO